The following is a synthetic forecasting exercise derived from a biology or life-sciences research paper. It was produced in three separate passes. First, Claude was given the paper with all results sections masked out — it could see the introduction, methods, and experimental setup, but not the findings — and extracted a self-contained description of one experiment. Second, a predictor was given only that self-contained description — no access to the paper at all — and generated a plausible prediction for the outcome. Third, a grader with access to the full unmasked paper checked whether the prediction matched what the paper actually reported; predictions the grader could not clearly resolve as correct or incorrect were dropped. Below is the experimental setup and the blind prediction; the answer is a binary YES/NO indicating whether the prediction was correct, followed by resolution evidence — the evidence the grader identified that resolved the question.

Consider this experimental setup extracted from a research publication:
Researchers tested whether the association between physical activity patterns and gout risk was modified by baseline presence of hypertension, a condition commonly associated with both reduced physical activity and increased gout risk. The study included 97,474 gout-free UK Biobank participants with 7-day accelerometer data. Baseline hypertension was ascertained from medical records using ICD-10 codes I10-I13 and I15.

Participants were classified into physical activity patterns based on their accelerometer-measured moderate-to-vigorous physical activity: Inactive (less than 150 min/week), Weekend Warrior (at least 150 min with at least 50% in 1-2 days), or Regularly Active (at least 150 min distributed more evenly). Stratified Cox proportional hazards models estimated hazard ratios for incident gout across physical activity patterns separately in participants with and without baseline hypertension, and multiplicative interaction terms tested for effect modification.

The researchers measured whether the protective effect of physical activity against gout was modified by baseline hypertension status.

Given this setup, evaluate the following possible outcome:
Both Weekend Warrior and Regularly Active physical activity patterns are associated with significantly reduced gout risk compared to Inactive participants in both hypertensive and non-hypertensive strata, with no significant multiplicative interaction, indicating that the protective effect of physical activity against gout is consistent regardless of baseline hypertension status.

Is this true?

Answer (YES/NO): YES